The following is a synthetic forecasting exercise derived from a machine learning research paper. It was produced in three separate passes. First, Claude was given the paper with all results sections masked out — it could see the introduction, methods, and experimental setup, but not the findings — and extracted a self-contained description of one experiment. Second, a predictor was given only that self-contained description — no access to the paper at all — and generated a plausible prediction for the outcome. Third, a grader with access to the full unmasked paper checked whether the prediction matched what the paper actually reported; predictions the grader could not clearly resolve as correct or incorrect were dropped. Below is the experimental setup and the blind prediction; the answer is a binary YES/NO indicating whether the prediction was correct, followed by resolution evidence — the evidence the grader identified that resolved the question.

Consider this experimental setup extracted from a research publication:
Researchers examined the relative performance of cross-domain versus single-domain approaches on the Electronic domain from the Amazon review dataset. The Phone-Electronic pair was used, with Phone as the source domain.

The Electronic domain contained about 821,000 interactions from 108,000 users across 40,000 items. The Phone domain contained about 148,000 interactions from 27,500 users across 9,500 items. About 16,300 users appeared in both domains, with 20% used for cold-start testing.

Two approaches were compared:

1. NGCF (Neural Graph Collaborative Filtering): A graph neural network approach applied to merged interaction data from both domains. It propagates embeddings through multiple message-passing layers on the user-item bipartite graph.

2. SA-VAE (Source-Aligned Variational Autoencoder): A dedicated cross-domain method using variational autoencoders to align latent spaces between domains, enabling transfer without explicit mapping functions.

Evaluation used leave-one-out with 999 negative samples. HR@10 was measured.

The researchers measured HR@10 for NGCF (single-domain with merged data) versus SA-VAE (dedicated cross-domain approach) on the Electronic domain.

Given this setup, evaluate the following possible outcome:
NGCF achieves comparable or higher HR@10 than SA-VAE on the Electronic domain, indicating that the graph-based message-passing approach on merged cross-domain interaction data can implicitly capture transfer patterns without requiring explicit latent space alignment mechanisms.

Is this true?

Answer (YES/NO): NO